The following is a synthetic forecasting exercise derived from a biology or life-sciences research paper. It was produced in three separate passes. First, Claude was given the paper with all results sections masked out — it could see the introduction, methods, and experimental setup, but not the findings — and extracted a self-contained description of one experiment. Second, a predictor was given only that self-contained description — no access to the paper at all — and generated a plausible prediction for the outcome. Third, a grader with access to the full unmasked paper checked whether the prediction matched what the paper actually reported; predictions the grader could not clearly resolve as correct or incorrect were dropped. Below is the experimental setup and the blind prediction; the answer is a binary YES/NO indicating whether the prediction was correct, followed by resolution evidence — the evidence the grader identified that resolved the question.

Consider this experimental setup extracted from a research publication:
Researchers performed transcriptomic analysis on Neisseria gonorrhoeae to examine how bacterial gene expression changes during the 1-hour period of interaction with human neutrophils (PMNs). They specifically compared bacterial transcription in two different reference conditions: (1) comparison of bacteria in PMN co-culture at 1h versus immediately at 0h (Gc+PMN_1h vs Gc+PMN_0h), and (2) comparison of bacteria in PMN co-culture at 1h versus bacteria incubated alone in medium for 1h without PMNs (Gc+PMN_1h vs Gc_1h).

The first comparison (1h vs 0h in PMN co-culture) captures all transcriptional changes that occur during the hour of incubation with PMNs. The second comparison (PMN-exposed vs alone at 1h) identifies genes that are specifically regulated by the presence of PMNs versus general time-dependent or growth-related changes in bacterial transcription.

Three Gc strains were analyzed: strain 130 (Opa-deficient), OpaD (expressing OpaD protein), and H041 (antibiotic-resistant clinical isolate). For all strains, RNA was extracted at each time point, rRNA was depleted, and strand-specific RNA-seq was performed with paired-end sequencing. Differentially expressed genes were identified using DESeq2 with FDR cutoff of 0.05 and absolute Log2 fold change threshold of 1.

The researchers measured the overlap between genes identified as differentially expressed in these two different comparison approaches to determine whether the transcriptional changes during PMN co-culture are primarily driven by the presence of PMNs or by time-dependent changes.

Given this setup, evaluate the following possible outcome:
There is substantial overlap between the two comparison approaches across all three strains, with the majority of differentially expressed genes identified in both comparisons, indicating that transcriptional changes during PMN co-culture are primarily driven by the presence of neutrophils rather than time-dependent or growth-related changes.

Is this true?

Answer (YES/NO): NO